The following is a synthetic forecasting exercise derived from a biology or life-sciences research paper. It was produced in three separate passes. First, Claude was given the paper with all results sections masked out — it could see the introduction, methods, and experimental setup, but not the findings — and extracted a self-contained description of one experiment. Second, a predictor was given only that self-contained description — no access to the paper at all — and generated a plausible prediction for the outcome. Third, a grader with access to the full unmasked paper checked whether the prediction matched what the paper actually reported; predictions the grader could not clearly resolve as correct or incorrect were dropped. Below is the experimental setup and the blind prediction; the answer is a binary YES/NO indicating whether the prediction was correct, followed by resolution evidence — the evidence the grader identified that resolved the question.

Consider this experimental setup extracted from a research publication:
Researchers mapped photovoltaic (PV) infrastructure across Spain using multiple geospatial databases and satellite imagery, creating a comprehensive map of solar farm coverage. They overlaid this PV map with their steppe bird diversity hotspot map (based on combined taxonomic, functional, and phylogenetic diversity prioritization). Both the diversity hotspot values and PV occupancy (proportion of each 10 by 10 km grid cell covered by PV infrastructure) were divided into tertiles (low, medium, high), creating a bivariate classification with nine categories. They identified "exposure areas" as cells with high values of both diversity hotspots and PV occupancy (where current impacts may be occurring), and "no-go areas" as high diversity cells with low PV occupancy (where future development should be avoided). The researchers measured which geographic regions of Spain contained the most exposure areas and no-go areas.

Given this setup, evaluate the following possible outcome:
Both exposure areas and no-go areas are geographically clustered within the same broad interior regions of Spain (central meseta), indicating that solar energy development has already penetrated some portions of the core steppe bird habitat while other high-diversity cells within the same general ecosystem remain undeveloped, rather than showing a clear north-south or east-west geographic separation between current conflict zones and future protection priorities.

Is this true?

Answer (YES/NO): NO